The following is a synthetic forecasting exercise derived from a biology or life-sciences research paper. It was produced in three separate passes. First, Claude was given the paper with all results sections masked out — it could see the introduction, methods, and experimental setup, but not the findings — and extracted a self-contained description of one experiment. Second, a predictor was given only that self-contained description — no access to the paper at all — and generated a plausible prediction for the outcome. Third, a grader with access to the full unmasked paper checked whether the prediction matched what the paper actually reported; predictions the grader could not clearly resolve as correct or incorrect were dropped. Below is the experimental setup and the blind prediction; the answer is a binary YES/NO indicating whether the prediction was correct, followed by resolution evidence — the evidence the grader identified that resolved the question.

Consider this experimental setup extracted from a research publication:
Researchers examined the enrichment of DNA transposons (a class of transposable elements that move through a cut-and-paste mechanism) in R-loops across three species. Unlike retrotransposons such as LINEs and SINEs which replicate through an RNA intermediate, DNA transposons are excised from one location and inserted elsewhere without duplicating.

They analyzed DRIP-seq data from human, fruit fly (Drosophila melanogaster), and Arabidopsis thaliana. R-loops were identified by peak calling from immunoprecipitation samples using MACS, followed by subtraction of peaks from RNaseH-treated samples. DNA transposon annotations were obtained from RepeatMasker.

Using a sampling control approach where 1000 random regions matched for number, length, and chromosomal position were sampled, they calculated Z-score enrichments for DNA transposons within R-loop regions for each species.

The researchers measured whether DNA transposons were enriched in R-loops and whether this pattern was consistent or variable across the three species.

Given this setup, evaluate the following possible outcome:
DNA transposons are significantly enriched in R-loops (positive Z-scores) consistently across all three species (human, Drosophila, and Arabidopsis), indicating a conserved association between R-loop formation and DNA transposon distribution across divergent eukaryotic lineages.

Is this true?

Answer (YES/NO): NO